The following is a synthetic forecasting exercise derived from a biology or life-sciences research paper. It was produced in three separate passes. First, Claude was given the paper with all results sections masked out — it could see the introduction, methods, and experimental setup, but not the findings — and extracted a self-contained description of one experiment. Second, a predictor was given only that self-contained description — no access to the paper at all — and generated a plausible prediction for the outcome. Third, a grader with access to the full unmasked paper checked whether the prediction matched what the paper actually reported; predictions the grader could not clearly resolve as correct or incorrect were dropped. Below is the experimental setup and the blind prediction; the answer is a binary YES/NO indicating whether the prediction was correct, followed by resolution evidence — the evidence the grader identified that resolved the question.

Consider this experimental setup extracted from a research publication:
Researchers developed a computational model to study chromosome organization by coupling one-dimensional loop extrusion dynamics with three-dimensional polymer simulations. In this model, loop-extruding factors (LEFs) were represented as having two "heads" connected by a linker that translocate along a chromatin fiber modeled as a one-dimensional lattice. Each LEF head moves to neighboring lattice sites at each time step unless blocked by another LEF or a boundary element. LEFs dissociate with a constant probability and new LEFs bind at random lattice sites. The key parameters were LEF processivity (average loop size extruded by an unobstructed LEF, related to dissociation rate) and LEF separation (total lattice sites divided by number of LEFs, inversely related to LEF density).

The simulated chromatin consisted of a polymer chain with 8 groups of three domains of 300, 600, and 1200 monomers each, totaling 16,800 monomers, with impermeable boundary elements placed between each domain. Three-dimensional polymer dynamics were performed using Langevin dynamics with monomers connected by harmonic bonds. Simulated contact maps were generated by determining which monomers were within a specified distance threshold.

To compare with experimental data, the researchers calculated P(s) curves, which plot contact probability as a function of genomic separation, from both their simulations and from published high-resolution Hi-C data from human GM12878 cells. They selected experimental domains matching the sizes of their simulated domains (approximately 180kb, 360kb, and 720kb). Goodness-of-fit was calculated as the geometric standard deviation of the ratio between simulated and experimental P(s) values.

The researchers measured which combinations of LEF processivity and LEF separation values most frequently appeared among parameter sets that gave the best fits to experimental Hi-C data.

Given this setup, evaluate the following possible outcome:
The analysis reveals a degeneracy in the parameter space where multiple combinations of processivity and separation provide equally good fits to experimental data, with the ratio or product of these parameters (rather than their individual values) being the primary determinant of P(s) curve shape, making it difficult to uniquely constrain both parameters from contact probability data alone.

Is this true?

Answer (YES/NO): NO